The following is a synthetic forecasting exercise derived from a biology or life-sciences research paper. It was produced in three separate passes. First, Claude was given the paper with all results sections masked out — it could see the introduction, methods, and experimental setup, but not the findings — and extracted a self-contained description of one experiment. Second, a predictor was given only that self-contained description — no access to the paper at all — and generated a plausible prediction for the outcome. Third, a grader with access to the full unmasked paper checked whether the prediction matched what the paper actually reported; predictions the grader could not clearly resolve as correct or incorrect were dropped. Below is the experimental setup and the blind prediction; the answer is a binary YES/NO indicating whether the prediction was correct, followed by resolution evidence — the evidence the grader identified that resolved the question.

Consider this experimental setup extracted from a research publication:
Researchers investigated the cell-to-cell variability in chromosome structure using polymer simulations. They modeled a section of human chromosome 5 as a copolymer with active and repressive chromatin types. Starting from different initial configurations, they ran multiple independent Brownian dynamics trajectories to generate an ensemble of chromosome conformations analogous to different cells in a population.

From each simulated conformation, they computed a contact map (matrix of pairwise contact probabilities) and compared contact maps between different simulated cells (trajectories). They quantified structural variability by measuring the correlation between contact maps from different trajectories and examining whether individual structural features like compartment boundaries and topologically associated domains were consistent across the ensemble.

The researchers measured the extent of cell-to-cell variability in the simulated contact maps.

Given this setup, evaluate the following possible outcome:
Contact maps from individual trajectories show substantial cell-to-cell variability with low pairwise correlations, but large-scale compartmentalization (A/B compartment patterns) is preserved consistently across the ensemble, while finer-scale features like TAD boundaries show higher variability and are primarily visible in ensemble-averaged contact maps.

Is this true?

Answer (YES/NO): NO